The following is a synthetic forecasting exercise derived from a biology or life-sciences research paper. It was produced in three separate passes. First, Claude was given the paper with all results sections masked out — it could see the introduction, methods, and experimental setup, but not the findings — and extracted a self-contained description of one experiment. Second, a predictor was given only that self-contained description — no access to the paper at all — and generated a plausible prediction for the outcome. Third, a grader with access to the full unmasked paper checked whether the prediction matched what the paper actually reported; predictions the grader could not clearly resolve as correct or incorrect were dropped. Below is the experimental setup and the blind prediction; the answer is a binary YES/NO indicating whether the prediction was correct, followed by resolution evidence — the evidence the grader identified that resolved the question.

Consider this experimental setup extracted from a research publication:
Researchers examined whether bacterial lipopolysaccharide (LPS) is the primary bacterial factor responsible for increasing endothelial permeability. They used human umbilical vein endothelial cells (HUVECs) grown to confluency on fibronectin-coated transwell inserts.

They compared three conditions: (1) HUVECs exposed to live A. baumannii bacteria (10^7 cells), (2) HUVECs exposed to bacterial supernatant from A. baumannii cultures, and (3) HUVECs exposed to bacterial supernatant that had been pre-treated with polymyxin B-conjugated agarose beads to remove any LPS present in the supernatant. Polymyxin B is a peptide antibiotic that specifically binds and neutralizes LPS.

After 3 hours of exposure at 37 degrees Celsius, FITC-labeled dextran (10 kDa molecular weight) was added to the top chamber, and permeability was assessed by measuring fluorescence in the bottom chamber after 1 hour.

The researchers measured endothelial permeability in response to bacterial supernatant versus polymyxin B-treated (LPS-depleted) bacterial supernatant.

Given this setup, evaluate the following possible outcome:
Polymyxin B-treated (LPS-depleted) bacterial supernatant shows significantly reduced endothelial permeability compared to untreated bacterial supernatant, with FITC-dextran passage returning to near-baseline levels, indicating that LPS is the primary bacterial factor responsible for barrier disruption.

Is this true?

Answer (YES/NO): YES